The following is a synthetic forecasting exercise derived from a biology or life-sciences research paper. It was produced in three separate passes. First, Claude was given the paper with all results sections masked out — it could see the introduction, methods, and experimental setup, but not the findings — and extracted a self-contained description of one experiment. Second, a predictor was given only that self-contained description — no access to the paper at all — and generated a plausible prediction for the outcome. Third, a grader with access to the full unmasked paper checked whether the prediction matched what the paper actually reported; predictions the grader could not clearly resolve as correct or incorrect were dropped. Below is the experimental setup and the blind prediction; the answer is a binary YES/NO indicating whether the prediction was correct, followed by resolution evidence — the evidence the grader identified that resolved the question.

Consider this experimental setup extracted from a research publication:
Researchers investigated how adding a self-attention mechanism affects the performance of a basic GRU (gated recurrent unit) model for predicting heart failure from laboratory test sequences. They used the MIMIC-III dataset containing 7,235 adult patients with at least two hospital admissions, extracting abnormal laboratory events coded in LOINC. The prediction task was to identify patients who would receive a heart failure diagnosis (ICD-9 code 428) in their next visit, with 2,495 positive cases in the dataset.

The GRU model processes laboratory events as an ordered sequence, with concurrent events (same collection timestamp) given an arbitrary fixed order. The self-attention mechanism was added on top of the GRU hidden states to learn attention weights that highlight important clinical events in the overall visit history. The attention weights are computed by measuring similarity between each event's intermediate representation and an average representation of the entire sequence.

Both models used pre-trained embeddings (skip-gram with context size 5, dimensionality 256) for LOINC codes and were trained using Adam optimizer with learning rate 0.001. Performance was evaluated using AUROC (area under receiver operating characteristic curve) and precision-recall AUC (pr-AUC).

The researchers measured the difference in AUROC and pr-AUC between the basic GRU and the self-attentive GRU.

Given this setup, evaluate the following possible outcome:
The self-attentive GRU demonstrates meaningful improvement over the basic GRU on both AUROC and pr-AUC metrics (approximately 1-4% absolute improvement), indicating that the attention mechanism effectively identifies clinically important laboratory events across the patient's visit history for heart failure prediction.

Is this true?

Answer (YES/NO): NO